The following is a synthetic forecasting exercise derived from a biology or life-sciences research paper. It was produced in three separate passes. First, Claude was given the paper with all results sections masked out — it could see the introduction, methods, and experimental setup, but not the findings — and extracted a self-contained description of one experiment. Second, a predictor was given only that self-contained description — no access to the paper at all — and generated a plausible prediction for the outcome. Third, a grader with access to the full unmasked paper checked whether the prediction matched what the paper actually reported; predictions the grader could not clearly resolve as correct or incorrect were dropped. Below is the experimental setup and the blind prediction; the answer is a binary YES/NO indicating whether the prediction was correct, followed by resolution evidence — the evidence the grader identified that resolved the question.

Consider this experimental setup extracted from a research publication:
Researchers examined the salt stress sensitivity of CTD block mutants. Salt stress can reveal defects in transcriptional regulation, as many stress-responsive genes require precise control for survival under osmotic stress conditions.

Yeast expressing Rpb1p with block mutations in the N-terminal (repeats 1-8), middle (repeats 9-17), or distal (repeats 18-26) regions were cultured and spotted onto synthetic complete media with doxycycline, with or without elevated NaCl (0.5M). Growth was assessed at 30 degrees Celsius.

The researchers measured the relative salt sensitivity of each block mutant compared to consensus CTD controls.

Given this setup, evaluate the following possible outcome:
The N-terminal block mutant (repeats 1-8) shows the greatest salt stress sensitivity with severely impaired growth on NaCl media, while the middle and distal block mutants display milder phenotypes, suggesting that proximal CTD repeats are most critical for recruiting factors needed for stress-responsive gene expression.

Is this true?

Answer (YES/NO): NO